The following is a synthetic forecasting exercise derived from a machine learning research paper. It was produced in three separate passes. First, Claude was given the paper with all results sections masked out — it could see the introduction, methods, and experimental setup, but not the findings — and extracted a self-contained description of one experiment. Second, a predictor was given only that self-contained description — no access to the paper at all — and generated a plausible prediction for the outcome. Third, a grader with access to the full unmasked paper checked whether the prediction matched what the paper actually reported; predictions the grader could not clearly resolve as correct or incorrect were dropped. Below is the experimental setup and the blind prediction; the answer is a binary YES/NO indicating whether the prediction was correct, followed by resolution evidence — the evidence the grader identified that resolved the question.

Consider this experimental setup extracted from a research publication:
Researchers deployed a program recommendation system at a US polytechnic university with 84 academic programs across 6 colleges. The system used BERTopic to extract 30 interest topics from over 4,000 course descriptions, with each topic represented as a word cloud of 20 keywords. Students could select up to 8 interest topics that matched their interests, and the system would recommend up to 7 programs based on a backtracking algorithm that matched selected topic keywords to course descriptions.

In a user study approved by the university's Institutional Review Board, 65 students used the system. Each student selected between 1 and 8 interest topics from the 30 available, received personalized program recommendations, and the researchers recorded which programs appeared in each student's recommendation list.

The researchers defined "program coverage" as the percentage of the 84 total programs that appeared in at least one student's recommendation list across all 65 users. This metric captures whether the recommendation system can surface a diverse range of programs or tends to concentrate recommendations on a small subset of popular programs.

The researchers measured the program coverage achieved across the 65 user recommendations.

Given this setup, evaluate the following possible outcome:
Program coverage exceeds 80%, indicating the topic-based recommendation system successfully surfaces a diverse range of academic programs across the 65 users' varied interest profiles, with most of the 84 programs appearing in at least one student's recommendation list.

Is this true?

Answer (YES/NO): NO